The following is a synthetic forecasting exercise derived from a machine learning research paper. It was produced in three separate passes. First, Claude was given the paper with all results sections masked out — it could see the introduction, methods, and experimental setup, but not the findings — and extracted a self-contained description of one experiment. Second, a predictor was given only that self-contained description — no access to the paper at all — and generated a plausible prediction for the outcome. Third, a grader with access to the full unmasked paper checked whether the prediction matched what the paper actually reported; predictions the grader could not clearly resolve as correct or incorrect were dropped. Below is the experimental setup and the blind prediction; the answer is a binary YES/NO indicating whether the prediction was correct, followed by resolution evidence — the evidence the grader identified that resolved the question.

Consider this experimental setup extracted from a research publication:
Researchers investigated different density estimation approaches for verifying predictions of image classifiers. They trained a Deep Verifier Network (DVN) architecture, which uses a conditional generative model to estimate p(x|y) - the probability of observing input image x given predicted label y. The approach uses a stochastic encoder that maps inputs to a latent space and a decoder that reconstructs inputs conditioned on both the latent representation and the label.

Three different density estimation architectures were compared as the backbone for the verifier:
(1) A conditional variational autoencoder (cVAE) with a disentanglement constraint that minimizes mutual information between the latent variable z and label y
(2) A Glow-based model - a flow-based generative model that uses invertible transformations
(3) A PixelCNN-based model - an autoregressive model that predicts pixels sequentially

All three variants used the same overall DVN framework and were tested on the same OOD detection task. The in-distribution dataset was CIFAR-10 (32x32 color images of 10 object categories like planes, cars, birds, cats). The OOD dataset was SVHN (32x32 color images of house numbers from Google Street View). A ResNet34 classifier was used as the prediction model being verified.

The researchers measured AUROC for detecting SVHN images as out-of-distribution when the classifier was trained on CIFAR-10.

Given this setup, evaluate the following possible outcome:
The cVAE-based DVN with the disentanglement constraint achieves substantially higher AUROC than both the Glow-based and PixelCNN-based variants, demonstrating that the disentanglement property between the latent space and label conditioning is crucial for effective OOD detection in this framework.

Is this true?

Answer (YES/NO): NO